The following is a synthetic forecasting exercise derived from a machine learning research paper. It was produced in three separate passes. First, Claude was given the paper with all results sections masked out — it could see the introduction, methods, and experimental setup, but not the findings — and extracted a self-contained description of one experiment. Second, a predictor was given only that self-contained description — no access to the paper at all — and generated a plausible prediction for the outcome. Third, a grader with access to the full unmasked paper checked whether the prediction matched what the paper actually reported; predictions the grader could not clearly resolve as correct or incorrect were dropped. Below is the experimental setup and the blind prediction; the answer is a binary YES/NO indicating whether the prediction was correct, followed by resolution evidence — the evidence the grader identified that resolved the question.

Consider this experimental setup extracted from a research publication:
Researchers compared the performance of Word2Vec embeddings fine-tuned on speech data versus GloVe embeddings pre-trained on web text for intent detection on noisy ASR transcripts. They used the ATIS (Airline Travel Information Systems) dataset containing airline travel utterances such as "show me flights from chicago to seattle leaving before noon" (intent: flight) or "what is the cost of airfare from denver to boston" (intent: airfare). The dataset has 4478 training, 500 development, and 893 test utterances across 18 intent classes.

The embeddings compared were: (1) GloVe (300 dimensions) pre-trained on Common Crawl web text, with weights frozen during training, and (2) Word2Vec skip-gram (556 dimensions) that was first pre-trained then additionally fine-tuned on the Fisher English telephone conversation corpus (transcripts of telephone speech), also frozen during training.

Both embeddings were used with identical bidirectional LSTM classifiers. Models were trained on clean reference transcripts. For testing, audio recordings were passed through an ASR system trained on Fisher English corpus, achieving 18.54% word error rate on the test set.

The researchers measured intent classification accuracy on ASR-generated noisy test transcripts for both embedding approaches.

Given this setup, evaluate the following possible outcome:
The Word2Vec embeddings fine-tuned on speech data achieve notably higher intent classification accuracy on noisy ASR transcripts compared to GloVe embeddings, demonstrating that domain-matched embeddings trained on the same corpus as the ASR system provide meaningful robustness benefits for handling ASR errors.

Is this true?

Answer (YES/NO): NO